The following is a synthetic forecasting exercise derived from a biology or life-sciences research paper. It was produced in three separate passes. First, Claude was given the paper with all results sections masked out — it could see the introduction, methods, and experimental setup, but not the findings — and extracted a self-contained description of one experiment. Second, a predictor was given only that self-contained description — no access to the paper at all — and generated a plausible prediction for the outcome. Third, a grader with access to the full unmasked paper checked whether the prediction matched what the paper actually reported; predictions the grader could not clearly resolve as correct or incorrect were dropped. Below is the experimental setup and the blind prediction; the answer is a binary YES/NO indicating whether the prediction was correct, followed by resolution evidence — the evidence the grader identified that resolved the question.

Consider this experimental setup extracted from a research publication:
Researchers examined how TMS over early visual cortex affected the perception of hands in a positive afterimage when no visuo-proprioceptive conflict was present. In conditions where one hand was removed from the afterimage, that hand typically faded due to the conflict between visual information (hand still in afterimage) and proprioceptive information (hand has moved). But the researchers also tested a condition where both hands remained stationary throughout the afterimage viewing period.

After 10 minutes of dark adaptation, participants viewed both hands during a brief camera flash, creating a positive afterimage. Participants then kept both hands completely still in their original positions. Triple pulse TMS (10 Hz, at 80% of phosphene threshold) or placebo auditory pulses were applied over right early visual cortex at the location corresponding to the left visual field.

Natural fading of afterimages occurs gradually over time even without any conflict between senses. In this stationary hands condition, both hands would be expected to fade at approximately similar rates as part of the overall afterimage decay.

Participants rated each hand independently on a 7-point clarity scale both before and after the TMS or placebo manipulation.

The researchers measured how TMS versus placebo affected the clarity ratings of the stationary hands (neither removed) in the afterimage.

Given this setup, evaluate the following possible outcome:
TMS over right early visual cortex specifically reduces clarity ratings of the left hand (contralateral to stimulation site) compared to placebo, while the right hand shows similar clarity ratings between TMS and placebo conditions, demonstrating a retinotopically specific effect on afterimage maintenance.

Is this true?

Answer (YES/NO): NO